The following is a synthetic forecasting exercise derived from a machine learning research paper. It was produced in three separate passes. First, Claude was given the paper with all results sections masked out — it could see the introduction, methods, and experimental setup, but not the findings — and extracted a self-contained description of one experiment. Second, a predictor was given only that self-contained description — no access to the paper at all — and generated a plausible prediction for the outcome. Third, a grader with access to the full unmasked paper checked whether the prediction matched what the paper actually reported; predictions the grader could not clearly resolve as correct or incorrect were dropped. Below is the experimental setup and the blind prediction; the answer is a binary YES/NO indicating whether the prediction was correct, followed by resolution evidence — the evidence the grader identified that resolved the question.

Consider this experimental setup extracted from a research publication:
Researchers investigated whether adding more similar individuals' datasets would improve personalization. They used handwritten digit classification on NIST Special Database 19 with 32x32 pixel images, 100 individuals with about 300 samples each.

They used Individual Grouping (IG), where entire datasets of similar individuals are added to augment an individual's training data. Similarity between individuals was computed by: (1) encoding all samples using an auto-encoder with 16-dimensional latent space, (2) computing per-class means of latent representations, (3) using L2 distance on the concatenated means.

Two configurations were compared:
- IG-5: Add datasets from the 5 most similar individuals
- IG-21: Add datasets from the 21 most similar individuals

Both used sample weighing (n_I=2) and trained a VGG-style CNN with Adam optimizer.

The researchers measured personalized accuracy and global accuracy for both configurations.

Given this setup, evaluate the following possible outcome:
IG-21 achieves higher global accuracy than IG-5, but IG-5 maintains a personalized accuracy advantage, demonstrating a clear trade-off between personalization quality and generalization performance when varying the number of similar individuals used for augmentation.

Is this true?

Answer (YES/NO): YES